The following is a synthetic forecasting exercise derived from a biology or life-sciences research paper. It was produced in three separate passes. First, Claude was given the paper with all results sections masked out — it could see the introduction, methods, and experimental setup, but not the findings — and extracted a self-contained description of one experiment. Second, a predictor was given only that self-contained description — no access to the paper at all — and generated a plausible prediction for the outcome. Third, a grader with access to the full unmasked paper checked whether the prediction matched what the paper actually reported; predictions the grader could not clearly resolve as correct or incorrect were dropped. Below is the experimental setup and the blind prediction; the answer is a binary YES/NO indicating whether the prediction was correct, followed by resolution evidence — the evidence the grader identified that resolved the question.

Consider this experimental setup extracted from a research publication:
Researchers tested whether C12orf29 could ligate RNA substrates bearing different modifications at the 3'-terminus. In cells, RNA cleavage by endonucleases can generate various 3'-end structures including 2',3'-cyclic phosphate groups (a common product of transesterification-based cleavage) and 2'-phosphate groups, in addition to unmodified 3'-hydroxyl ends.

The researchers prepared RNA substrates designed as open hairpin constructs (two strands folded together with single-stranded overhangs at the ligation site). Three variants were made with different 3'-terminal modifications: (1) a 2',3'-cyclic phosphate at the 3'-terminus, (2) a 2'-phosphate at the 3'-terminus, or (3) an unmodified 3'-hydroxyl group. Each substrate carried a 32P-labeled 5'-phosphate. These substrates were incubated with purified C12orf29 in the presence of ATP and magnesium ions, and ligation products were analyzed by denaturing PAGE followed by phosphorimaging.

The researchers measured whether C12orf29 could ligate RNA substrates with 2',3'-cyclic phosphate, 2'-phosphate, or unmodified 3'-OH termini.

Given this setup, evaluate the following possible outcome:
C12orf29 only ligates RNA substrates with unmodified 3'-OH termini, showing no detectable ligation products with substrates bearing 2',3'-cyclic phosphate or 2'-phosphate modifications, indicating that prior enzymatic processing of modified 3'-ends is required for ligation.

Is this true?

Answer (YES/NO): YES